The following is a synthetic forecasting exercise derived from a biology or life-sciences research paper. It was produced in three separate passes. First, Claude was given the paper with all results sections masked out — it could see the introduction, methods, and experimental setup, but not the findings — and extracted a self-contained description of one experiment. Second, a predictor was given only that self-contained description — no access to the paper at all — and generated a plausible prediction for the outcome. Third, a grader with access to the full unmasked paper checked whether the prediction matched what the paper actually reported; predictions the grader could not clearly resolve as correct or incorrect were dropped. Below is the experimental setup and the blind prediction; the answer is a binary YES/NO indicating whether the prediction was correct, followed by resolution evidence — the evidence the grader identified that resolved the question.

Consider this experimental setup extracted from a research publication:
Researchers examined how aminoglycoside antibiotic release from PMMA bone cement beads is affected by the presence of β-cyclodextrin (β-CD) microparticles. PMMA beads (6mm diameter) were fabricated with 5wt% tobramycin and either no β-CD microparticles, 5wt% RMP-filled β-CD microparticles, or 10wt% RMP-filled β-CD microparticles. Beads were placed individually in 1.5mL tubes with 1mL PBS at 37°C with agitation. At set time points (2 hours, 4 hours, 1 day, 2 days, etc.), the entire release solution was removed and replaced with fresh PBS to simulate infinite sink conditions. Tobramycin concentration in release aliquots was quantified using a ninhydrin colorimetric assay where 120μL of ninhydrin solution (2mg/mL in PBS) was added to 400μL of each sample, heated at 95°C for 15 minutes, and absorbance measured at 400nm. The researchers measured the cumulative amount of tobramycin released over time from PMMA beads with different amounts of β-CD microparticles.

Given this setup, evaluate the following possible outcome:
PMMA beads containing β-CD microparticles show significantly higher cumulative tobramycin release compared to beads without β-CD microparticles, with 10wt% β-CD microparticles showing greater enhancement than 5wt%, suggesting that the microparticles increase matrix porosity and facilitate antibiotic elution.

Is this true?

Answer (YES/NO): NO